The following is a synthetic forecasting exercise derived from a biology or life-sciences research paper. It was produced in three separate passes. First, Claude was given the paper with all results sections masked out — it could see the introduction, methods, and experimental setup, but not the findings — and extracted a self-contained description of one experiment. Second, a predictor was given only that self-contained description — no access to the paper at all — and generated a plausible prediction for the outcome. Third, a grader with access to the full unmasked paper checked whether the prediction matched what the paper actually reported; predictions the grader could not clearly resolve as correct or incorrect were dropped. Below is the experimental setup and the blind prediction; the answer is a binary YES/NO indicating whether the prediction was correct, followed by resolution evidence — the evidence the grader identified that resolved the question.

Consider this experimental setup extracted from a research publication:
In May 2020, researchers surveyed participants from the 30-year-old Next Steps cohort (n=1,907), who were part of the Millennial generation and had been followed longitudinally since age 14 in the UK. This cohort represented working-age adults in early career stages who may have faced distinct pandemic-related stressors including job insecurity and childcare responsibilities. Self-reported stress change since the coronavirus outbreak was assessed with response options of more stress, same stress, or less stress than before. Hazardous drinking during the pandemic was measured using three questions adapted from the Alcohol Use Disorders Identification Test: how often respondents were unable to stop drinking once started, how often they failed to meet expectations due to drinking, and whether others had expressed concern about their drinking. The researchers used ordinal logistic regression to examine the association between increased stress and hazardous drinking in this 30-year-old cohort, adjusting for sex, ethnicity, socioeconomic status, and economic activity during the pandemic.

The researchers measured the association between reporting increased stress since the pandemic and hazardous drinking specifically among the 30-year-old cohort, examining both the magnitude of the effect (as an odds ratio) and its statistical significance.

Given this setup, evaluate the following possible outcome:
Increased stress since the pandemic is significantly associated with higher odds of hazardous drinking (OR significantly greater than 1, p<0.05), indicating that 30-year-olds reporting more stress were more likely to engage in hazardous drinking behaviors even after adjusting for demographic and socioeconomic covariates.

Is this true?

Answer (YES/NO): YES